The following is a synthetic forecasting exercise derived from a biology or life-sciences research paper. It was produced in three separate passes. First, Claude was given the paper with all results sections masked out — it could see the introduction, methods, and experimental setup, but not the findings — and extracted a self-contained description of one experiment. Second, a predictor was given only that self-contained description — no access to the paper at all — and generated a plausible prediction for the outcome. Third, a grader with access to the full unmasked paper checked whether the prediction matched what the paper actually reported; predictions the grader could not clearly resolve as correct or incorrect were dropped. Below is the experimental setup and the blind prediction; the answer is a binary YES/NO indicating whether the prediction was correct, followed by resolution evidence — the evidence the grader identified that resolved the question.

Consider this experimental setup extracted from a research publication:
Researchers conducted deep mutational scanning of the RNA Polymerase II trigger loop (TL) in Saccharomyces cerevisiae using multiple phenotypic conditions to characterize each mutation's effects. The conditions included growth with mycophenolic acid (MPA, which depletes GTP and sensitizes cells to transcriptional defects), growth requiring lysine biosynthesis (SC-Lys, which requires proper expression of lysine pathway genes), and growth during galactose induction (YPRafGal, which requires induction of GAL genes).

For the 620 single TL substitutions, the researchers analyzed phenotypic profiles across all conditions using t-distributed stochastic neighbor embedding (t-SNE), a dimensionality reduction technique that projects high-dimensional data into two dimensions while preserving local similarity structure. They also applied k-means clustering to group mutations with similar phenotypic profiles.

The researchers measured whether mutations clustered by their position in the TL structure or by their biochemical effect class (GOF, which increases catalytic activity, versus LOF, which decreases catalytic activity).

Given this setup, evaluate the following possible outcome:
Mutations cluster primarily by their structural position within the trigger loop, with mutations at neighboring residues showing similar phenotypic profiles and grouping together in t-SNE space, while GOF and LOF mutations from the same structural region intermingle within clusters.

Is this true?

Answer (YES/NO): NO